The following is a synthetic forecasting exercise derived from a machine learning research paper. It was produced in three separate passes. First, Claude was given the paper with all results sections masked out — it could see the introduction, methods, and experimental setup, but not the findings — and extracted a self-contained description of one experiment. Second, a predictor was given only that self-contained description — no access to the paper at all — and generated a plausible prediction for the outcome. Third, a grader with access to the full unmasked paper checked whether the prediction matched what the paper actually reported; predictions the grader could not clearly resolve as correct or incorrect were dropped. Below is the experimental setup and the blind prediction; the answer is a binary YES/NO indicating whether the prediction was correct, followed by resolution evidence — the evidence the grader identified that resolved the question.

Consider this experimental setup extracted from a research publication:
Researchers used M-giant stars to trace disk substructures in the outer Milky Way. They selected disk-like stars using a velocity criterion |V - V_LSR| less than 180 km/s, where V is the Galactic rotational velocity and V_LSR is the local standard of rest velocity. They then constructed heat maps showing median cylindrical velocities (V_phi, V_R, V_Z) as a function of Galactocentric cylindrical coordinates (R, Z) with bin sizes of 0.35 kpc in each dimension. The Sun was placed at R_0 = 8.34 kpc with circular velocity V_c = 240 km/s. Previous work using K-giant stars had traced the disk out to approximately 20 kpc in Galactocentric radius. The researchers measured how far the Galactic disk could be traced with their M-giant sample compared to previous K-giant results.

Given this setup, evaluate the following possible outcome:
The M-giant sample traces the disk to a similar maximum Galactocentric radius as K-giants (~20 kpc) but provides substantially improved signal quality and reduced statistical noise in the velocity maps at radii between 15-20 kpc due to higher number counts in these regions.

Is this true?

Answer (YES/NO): NO